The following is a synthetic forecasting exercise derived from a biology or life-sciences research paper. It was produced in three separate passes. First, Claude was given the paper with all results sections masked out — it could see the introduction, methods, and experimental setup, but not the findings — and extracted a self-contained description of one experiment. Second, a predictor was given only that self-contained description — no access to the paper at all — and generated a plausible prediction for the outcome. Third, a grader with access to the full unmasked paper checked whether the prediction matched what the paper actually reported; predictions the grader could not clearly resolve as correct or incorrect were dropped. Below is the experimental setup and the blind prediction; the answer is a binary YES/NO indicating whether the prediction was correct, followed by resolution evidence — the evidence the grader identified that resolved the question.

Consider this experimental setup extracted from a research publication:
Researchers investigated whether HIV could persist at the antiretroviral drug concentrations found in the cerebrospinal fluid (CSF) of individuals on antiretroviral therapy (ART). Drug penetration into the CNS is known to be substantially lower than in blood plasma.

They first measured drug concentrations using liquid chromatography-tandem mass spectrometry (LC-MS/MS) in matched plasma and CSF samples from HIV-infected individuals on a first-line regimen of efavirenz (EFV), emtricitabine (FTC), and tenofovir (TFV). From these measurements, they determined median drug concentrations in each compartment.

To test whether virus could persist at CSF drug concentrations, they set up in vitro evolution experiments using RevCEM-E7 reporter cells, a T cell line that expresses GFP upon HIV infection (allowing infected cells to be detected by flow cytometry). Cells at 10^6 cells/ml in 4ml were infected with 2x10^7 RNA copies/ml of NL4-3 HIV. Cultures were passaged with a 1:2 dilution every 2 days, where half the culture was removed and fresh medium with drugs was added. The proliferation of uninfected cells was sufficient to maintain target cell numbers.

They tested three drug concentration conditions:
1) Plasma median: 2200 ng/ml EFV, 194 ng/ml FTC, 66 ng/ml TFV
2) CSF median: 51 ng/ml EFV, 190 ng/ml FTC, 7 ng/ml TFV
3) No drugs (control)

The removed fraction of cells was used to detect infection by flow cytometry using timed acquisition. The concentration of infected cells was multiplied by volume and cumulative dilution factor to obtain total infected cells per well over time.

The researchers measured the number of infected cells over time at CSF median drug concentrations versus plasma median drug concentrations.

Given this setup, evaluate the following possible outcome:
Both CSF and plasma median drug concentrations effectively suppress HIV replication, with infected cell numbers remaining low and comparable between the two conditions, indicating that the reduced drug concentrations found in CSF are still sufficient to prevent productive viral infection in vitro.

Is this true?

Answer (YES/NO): NO